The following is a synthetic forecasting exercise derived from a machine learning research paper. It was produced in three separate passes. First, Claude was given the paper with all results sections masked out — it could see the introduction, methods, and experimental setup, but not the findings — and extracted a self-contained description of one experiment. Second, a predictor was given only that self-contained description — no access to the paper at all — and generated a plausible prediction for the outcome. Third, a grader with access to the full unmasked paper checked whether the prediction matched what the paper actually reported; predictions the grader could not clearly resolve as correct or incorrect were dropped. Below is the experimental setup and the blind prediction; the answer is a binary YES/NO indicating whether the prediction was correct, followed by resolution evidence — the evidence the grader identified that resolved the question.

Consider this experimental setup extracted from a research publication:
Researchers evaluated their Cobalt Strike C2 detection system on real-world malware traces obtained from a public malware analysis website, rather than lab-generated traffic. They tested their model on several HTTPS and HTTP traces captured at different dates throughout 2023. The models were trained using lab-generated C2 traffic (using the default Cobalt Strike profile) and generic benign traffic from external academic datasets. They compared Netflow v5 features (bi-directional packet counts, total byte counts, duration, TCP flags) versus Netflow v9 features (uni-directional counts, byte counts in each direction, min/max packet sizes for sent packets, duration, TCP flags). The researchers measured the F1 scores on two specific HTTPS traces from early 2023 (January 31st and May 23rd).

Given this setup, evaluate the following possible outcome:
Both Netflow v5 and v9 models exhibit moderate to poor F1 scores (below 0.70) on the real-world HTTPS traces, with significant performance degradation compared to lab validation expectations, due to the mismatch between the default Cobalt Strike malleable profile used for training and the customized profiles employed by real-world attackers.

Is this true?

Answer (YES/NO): NO